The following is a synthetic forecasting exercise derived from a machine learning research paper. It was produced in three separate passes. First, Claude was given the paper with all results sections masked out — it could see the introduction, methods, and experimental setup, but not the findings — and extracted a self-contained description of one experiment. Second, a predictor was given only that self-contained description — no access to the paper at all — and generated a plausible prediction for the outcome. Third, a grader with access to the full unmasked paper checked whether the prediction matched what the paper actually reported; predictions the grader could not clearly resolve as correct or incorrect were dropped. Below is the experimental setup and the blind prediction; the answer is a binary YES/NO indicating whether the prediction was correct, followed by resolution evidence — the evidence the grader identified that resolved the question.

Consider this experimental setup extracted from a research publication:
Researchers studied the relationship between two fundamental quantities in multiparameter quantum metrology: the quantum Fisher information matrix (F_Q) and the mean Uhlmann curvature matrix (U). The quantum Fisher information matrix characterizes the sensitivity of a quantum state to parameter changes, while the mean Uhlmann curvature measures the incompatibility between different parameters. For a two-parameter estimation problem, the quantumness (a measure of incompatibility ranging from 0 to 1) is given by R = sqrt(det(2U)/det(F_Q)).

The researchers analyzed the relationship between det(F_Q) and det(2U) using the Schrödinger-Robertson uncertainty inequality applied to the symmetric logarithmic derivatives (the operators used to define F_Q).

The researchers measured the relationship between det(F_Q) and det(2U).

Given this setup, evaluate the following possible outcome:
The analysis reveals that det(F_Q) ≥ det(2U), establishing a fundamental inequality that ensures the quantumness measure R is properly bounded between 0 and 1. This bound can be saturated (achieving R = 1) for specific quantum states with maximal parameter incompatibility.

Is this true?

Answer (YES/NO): YES